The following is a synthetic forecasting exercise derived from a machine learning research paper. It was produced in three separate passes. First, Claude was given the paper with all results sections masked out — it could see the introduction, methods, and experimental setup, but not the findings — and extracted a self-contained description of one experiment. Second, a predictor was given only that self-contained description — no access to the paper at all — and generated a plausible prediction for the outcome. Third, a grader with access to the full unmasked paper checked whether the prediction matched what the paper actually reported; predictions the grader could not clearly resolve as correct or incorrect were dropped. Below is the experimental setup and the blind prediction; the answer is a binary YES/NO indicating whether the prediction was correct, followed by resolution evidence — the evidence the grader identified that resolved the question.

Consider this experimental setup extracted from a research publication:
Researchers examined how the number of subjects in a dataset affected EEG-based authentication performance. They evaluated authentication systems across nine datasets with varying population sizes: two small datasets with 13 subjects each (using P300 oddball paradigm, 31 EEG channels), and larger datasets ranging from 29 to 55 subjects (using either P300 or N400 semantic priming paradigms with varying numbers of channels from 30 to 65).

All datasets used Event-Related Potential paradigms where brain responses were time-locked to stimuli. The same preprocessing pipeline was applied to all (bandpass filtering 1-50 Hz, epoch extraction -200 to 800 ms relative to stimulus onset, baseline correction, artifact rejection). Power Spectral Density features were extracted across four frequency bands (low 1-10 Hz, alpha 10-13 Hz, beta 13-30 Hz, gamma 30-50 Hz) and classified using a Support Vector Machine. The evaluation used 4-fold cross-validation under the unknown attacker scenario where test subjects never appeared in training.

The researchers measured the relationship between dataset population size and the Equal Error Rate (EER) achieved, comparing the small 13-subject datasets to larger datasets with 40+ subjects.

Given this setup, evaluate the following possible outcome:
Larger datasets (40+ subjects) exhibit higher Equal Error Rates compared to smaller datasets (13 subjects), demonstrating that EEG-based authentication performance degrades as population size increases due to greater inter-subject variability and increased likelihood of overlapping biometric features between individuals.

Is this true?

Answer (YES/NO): YES